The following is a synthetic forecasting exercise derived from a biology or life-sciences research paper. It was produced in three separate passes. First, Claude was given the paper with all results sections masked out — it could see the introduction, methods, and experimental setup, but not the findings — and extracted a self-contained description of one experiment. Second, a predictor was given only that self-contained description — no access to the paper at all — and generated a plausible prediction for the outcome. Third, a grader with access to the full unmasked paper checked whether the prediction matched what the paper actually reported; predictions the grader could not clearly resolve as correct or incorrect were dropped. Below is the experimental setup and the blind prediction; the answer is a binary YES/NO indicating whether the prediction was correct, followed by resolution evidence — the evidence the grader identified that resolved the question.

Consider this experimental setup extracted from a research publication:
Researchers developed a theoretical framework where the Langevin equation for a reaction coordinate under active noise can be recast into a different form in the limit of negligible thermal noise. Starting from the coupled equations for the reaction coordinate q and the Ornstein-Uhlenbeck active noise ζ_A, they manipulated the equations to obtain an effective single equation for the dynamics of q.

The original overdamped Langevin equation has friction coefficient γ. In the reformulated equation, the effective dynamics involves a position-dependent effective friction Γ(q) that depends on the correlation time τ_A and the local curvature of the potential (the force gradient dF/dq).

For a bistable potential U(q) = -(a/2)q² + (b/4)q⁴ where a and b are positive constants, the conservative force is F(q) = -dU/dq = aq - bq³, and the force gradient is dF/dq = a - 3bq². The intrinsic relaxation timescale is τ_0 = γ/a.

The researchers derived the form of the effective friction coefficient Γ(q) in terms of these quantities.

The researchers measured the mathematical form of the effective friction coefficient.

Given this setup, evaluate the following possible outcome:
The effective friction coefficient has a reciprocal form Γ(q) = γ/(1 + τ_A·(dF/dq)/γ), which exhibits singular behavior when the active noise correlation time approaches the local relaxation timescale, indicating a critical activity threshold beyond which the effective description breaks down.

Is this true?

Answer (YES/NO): NO